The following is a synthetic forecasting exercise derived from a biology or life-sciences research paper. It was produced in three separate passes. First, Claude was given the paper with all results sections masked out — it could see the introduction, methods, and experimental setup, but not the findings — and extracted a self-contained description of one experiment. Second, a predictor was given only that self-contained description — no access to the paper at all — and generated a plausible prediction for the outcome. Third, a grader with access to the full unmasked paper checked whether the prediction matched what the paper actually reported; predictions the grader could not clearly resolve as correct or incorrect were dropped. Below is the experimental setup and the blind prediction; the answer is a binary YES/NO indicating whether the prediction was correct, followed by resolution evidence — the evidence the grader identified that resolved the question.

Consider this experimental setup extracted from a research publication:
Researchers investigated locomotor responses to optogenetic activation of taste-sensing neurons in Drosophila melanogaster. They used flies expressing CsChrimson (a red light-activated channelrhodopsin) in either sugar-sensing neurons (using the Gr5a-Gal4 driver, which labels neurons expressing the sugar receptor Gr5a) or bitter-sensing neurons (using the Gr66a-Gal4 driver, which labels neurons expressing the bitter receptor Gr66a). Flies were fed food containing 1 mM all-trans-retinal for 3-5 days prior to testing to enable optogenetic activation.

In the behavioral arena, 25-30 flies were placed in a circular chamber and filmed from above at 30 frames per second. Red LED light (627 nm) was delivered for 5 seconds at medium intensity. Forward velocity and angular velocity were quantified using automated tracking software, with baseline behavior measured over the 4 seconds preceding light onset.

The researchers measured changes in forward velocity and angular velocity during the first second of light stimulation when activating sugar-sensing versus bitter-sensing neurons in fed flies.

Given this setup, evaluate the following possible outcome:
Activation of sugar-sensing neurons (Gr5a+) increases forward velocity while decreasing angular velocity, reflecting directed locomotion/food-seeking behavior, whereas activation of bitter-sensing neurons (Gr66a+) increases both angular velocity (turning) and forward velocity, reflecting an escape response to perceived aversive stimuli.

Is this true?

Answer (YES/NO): NO